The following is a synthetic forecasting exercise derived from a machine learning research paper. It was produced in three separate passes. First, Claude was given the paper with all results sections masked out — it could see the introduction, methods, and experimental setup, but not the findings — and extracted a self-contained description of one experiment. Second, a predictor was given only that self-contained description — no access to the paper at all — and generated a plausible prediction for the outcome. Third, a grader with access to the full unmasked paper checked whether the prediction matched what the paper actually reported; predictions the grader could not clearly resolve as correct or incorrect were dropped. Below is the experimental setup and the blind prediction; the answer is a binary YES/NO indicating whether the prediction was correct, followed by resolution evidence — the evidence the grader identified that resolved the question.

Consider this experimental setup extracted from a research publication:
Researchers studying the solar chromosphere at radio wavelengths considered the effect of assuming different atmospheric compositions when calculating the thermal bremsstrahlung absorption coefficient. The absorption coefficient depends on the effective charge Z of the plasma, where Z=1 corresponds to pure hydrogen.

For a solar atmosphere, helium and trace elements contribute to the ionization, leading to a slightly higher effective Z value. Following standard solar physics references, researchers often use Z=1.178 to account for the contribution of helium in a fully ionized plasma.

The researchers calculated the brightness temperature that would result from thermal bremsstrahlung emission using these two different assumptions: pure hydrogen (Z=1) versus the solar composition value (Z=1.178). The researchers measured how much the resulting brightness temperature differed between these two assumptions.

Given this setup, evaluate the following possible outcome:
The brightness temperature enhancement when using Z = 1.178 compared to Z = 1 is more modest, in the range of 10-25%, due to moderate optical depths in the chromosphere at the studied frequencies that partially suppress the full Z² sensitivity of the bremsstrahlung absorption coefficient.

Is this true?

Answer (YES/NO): NO